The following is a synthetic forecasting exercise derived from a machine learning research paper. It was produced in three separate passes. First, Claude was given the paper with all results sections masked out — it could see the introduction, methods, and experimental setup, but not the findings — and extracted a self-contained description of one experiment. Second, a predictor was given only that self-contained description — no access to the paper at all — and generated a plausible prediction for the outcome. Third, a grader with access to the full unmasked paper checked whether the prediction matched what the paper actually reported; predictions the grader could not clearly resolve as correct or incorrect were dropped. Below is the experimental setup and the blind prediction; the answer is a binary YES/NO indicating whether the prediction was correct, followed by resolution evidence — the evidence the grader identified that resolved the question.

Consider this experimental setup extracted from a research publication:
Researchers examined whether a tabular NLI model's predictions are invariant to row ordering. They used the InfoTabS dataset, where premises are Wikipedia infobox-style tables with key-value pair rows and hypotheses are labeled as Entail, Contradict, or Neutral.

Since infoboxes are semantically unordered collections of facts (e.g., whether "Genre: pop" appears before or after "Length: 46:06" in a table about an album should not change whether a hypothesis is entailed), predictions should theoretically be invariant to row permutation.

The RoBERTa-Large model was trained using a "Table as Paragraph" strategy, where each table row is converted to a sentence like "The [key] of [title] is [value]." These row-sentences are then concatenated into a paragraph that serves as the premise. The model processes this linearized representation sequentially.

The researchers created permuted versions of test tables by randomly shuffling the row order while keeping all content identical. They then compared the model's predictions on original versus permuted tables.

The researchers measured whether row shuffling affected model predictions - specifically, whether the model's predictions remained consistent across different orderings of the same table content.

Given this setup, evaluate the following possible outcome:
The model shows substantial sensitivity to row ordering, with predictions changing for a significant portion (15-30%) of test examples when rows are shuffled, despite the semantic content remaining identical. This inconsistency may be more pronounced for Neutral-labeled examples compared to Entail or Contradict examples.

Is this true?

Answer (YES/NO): NO